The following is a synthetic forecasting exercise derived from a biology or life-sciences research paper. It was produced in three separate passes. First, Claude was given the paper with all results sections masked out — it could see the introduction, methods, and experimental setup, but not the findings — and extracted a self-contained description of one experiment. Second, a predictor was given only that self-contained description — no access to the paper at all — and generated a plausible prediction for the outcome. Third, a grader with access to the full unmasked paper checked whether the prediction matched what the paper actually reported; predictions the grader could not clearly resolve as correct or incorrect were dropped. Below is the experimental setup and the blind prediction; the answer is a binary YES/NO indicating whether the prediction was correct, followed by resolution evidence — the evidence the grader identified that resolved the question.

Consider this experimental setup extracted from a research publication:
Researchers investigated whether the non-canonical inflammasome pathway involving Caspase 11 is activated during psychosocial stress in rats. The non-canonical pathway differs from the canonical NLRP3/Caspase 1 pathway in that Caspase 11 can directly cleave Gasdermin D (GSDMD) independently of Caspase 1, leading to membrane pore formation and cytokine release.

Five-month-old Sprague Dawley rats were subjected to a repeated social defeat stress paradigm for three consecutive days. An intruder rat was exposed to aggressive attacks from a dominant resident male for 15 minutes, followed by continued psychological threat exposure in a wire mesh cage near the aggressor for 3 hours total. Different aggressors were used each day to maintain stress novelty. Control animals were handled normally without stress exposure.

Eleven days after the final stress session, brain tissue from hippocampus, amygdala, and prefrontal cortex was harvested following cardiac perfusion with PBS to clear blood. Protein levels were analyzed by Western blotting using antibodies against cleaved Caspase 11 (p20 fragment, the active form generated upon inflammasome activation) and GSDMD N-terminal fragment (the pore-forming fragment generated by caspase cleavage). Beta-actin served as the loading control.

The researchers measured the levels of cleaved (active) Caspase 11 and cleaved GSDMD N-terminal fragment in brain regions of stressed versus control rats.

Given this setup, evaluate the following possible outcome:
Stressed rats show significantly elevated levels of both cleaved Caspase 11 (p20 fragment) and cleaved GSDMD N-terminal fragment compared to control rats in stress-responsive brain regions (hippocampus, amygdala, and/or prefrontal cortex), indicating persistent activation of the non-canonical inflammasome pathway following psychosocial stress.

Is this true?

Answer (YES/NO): YES